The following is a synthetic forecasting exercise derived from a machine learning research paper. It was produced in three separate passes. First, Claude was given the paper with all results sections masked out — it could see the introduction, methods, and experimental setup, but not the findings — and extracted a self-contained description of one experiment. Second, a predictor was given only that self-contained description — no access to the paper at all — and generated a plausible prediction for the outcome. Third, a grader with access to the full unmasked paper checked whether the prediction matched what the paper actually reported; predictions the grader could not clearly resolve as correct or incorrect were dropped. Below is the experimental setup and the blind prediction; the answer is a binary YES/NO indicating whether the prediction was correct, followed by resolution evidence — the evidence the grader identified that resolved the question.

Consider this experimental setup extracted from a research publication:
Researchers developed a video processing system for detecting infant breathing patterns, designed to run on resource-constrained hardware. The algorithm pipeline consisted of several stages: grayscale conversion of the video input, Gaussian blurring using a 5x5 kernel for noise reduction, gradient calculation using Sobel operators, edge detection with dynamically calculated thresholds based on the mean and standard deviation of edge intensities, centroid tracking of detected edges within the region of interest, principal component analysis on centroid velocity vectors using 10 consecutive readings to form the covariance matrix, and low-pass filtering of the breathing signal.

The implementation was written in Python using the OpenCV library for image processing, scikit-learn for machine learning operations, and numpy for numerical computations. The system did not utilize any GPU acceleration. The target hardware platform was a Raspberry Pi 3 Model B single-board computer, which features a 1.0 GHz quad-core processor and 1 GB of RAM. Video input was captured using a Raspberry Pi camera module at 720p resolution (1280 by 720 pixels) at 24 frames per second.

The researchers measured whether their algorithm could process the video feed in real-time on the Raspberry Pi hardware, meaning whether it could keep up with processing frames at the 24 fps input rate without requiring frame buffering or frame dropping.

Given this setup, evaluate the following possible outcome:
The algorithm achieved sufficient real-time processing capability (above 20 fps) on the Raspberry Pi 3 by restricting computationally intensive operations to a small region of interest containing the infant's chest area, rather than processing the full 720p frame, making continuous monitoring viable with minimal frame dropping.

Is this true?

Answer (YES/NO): NO